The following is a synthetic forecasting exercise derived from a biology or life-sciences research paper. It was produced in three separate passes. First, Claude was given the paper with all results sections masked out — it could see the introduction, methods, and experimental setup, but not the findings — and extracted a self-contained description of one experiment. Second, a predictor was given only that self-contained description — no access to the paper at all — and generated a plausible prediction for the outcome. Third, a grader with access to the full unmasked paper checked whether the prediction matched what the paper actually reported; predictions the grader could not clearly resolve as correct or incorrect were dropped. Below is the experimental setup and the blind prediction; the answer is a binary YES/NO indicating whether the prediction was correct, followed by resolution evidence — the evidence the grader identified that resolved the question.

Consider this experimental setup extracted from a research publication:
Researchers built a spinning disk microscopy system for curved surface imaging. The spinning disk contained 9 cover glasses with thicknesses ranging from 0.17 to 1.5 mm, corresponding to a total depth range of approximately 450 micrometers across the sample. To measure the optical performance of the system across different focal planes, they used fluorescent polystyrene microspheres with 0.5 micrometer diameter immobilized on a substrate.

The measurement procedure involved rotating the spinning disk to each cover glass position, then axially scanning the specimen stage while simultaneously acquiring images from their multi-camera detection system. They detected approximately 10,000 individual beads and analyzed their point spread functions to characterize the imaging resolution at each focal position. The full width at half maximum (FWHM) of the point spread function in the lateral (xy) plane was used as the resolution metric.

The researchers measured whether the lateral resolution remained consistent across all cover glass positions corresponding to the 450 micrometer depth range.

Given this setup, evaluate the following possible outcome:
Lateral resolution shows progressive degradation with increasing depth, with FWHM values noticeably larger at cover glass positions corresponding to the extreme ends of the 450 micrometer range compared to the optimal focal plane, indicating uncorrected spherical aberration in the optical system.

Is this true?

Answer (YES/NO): NO